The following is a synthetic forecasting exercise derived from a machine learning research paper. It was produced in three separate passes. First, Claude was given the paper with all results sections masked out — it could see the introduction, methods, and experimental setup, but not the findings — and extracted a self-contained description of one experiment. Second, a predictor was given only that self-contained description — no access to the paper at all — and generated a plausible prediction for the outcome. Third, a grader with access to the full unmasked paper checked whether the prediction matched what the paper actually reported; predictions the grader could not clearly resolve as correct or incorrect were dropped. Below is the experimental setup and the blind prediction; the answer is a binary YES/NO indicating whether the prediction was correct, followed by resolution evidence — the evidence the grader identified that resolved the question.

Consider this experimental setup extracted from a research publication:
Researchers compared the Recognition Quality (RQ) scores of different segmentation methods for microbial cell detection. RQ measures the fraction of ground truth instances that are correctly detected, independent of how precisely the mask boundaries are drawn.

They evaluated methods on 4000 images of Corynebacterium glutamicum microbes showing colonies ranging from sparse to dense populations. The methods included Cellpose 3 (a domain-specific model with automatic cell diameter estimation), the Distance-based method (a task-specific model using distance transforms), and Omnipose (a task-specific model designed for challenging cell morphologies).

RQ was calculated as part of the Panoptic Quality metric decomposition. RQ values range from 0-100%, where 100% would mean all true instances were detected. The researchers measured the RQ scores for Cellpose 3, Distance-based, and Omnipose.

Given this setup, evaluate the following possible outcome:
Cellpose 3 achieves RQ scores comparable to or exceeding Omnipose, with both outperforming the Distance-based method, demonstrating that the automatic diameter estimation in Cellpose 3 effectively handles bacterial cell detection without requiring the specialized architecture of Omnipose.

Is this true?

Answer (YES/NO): NO